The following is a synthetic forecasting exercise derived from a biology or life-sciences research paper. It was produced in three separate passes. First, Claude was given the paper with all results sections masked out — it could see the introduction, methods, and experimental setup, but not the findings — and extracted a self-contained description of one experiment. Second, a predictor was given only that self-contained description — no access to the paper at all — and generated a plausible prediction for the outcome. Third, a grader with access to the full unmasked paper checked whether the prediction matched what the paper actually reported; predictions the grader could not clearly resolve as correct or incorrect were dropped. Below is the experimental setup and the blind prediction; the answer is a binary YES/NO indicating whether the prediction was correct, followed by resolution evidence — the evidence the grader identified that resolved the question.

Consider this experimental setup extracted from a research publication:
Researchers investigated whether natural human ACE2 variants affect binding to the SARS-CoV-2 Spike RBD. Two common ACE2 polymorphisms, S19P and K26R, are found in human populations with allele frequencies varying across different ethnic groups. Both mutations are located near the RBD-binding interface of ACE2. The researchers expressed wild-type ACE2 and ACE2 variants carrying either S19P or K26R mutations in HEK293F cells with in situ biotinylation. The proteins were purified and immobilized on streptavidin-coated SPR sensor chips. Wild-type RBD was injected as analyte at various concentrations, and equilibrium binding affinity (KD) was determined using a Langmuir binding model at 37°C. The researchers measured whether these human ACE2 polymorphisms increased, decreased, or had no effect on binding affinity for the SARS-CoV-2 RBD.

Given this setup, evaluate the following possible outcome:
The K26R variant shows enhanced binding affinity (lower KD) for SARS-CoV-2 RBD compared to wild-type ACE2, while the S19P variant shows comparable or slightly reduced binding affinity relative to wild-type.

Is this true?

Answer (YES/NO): NO